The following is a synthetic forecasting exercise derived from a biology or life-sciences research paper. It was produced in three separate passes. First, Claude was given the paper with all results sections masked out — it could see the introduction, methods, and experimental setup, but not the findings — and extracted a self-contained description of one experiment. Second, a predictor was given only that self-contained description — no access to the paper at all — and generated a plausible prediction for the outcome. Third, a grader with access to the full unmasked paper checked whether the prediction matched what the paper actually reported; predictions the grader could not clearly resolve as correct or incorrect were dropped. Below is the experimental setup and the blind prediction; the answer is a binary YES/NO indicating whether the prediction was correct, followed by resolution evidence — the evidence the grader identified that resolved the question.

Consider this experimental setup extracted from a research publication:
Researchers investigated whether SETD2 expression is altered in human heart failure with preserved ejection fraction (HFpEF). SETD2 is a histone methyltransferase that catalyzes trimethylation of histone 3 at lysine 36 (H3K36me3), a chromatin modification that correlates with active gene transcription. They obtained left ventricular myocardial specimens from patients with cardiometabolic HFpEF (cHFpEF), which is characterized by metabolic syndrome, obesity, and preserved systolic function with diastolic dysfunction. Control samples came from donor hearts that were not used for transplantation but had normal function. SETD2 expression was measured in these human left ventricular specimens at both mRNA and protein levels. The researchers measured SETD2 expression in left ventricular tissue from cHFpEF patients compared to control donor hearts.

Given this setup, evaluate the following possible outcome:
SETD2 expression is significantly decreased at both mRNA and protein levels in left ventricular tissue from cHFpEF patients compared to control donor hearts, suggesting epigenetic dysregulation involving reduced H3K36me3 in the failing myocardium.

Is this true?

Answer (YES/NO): NO